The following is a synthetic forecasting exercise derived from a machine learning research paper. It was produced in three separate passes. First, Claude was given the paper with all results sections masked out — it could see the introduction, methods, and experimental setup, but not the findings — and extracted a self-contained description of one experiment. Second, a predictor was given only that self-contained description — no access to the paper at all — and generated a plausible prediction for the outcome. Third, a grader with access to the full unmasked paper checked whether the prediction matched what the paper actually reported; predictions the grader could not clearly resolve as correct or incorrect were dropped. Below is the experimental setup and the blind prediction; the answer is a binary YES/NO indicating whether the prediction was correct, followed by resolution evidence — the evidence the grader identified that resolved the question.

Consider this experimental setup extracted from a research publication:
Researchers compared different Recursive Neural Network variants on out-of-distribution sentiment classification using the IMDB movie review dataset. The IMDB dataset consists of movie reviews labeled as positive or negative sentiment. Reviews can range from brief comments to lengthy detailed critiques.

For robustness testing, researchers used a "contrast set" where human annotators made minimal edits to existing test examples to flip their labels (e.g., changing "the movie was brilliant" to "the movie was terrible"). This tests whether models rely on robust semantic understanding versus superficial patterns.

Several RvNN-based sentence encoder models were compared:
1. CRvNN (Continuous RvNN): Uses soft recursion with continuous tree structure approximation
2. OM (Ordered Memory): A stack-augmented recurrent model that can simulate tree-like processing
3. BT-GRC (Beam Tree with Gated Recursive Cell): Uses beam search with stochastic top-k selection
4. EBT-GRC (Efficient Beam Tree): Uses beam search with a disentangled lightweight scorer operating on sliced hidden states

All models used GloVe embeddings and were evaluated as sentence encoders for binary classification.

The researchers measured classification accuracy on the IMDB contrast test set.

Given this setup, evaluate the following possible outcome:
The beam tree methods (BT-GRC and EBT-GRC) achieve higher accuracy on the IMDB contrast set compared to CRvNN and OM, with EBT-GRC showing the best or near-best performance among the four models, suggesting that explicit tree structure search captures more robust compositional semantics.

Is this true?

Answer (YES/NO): NO